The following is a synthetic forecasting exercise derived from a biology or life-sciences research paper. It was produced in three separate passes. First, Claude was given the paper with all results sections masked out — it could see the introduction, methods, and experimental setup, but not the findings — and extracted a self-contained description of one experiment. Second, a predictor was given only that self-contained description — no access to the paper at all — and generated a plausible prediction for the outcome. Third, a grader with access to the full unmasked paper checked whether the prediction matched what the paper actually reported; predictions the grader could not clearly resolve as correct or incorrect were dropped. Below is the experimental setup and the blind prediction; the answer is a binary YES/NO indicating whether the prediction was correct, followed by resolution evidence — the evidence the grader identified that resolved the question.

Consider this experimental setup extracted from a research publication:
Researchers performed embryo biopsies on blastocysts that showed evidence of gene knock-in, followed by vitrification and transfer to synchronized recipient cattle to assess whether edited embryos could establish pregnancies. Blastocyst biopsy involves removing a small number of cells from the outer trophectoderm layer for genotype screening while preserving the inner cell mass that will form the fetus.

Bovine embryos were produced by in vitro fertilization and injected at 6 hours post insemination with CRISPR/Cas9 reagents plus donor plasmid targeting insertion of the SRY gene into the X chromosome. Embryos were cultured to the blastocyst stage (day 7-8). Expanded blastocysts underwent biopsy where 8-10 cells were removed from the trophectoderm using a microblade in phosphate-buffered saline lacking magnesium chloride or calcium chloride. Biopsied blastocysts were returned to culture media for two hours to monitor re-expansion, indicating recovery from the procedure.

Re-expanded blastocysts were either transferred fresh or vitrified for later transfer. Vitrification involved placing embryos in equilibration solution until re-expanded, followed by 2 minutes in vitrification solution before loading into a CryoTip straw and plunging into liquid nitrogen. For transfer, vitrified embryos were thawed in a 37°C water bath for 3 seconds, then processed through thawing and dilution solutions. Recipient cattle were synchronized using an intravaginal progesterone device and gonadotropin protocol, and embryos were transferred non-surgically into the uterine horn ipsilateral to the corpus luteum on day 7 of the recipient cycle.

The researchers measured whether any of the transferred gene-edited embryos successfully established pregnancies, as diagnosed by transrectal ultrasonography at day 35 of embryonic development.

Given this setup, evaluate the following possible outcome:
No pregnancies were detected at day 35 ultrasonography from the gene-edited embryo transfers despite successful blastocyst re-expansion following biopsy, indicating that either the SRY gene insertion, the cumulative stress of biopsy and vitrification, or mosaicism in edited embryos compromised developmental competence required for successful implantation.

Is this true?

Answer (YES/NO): NO